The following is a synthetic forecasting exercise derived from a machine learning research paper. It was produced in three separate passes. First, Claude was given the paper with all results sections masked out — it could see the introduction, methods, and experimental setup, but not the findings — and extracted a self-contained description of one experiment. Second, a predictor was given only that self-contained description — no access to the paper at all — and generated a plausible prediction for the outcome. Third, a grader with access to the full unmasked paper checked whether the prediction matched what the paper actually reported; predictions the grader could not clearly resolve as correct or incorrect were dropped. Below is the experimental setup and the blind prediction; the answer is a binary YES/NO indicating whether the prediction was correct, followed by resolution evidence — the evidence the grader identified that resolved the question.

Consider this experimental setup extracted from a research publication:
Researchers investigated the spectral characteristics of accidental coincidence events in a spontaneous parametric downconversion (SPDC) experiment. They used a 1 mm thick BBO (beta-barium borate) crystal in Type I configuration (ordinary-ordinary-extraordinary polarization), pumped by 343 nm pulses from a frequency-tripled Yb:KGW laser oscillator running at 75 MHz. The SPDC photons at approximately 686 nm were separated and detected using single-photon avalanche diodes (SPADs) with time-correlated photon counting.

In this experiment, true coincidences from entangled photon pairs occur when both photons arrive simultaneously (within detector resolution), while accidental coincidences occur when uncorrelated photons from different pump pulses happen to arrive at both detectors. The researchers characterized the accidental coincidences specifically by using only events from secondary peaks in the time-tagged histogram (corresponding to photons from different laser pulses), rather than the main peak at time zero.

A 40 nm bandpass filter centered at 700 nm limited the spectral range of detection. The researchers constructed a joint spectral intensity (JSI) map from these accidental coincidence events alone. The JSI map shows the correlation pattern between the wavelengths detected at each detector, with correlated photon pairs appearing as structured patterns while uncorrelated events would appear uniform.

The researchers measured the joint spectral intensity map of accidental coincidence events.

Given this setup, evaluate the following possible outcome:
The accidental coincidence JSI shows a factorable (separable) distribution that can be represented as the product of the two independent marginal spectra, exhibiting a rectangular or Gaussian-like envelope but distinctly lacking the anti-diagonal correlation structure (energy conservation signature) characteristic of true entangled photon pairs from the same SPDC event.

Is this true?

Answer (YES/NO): NO